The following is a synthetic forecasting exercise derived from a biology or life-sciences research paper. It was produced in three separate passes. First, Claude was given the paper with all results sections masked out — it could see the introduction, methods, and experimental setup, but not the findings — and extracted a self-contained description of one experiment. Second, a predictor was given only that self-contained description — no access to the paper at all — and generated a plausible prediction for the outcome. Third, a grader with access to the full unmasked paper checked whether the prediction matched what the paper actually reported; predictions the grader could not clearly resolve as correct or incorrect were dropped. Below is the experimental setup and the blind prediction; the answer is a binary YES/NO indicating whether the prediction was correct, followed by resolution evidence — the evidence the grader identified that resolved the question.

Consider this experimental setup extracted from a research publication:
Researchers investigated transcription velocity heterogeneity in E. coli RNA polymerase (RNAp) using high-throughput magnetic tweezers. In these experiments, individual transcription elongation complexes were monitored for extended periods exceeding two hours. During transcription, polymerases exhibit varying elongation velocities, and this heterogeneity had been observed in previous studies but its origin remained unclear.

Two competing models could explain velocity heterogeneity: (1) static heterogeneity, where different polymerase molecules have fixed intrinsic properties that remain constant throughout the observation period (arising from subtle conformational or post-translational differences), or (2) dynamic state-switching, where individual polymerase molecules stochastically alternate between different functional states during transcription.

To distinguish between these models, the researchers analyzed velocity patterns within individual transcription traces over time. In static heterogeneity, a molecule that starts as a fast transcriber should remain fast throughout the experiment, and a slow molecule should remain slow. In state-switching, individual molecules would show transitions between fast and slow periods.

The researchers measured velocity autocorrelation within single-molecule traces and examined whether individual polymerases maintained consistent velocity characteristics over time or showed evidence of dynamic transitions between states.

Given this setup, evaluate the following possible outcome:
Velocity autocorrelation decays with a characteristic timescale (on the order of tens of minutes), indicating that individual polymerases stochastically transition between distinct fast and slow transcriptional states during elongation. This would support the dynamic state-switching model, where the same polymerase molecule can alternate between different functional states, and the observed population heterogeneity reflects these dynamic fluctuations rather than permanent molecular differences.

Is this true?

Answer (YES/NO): NO